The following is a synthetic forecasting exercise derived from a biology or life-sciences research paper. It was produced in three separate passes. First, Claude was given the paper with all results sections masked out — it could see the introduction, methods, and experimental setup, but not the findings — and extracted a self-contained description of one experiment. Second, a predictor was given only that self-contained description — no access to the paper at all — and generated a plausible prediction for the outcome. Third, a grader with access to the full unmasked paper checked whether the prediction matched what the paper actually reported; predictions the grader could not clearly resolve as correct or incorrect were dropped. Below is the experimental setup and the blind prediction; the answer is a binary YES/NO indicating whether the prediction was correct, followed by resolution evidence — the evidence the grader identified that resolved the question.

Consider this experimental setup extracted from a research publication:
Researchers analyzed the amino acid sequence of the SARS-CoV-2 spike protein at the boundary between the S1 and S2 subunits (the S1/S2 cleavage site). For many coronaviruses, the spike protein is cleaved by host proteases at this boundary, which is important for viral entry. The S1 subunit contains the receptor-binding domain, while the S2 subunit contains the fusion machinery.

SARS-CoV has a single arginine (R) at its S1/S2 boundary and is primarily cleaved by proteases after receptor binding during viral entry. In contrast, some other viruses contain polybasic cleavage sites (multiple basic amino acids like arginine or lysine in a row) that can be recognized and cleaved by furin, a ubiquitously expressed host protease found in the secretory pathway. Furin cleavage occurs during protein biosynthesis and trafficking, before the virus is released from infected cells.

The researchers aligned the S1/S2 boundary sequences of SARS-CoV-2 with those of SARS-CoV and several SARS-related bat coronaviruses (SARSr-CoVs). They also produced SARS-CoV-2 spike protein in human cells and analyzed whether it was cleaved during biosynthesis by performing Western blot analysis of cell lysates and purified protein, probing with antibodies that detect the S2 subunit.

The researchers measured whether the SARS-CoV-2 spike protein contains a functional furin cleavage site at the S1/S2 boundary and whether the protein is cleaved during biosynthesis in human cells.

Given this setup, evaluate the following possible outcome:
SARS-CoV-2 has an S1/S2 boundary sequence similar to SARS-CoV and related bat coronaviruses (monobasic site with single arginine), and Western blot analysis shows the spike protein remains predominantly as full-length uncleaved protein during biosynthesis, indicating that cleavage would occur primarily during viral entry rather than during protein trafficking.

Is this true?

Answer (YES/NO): NO